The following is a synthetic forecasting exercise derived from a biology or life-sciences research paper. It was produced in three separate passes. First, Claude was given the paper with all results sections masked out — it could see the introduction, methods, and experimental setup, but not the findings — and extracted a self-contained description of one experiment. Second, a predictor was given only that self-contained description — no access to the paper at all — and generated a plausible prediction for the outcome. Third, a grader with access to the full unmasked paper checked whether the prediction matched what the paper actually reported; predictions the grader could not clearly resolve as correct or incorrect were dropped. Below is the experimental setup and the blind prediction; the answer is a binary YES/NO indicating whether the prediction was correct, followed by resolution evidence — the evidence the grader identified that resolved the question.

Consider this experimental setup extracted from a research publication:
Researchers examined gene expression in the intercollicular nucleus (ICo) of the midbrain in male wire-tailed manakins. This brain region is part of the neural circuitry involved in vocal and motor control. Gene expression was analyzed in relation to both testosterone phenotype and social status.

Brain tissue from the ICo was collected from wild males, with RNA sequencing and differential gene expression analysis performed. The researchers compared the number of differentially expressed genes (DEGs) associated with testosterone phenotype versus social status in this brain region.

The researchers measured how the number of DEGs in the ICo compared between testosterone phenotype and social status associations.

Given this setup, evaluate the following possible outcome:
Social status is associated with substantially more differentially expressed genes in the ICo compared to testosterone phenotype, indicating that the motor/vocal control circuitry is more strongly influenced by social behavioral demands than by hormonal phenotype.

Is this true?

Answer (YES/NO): NO